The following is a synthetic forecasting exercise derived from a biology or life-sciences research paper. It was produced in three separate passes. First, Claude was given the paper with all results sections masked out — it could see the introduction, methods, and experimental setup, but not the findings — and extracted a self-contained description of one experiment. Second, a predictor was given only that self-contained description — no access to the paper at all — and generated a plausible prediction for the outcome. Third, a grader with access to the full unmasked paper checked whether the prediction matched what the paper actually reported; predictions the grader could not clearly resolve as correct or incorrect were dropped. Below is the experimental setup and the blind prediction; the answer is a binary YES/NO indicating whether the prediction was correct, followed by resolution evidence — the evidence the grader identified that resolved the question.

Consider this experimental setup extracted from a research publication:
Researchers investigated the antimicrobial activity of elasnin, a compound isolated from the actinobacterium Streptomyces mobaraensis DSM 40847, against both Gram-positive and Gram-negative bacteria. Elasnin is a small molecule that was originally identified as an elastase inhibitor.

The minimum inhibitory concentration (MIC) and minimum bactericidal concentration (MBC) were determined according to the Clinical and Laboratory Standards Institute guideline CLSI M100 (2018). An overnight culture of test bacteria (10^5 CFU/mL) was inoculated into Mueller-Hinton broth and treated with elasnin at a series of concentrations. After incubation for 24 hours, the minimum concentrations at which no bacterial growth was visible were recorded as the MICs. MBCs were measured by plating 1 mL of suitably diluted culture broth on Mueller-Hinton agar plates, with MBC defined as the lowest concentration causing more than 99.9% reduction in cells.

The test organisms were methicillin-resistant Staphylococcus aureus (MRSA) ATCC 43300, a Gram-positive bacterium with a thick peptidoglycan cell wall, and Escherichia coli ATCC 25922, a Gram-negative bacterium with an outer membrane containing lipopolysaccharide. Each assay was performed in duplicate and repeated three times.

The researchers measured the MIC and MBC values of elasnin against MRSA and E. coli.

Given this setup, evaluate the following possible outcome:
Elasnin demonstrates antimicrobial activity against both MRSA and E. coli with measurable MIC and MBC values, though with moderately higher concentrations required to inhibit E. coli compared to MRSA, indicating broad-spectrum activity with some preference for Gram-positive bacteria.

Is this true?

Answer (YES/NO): NO